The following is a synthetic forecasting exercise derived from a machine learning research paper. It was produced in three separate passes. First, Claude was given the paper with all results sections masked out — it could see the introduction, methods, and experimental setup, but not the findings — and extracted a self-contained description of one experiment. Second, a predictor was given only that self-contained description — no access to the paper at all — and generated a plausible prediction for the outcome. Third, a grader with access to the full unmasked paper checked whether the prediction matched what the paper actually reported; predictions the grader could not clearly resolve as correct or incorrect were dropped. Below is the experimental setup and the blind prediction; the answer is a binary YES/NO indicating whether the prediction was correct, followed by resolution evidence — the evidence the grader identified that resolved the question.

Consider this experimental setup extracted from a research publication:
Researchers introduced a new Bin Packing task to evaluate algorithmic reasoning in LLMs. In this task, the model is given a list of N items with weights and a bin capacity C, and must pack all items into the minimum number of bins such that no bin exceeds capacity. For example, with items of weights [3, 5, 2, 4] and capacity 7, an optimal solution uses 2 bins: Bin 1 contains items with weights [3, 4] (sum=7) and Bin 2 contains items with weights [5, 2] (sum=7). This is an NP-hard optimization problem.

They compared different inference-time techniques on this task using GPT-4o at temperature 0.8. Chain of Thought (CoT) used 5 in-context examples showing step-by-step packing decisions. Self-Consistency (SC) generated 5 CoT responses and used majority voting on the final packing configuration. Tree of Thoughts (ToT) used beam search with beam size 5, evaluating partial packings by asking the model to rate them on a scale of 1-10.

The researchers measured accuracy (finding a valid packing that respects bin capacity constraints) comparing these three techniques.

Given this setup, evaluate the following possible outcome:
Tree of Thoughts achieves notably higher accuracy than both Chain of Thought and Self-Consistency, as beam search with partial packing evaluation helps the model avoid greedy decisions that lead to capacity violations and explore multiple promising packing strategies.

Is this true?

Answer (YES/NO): NO